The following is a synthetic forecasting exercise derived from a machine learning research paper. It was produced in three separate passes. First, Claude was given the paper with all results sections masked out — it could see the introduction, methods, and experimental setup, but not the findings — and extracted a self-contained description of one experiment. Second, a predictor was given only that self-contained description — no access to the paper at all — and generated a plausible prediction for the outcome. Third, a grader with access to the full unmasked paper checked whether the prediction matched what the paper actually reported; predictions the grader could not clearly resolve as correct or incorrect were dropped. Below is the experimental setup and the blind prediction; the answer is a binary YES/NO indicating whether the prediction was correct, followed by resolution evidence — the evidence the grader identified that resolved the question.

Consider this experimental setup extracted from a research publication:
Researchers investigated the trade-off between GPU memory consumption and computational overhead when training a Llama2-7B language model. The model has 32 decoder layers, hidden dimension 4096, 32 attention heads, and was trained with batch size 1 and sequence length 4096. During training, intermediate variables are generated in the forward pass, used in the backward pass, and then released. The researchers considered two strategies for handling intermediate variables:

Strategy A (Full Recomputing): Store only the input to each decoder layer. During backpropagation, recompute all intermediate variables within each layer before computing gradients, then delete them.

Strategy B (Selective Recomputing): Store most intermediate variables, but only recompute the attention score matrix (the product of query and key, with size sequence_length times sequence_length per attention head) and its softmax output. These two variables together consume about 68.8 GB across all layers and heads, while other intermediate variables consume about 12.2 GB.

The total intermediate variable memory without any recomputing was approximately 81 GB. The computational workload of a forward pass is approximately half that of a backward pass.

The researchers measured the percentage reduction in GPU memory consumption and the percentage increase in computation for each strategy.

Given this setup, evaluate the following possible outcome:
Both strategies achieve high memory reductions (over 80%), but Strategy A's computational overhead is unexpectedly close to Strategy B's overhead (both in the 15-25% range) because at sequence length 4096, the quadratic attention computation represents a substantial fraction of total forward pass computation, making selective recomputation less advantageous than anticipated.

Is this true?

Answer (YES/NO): NO